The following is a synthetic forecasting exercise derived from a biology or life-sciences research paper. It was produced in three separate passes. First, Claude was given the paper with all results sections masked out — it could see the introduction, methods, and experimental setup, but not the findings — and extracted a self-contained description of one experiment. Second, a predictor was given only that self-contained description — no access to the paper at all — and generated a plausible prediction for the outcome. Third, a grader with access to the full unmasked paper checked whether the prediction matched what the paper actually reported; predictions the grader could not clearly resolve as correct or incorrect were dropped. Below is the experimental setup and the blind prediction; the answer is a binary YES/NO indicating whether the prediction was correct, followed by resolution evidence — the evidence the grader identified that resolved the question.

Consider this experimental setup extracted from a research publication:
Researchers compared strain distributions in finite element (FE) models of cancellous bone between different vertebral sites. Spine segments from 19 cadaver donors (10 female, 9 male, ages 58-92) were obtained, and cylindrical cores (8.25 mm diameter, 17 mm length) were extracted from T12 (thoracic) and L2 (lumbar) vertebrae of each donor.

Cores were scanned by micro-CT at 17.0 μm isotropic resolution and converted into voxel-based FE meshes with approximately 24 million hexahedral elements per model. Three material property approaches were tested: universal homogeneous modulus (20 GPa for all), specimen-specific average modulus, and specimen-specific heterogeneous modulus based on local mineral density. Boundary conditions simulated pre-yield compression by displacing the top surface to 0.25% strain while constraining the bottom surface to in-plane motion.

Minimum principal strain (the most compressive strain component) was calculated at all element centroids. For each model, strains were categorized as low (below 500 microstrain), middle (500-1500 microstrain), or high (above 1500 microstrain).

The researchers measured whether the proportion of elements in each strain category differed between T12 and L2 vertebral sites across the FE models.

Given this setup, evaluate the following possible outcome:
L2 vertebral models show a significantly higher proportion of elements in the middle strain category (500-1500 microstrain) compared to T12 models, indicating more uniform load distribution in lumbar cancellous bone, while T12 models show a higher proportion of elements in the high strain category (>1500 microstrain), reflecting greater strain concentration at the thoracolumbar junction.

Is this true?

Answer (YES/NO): NO